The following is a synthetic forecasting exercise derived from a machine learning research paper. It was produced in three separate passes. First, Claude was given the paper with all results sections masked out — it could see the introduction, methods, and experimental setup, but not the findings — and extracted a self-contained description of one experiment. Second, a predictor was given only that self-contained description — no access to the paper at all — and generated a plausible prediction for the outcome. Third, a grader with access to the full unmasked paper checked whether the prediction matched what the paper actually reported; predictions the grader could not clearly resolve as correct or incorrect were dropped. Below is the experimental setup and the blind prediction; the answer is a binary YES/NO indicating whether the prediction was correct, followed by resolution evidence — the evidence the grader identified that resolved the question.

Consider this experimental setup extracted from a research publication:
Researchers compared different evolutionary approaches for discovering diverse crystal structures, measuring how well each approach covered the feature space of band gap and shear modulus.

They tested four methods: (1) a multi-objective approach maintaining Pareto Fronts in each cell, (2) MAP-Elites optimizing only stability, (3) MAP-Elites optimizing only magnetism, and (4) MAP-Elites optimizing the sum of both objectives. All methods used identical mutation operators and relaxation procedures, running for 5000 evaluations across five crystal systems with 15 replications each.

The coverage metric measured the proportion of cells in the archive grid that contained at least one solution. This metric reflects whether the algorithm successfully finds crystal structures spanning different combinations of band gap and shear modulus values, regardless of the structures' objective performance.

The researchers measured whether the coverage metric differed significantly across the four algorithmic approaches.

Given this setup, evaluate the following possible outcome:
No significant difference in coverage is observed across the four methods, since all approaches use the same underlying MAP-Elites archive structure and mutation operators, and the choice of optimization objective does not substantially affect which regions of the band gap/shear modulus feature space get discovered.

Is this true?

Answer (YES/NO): YES